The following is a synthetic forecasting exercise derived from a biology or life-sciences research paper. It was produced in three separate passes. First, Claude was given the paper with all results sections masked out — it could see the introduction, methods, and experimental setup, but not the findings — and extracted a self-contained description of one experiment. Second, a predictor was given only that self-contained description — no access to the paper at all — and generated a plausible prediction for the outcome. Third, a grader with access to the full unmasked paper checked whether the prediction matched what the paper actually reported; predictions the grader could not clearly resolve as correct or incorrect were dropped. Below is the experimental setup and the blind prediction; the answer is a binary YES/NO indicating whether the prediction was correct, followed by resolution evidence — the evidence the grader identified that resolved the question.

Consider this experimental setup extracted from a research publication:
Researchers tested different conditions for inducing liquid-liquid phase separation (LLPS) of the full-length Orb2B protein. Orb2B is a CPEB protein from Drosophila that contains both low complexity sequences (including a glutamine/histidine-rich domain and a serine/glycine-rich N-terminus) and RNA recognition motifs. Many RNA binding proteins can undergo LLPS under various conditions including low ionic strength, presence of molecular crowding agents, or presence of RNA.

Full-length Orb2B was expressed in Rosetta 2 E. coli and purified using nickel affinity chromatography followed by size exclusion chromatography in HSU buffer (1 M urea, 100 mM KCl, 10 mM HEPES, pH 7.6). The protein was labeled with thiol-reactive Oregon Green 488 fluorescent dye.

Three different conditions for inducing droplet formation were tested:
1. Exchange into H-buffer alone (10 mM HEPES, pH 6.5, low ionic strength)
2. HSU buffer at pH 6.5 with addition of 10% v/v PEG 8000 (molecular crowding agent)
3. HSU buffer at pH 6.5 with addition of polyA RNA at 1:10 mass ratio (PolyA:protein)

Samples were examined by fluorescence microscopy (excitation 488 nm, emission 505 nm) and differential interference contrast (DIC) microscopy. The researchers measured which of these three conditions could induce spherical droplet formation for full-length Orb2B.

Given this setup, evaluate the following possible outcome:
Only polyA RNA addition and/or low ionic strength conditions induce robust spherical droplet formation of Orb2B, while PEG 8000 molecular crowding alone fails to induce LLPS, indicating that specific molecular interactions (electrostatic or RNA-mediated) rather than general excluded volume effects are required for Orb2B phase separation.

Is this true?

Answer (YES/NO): NO